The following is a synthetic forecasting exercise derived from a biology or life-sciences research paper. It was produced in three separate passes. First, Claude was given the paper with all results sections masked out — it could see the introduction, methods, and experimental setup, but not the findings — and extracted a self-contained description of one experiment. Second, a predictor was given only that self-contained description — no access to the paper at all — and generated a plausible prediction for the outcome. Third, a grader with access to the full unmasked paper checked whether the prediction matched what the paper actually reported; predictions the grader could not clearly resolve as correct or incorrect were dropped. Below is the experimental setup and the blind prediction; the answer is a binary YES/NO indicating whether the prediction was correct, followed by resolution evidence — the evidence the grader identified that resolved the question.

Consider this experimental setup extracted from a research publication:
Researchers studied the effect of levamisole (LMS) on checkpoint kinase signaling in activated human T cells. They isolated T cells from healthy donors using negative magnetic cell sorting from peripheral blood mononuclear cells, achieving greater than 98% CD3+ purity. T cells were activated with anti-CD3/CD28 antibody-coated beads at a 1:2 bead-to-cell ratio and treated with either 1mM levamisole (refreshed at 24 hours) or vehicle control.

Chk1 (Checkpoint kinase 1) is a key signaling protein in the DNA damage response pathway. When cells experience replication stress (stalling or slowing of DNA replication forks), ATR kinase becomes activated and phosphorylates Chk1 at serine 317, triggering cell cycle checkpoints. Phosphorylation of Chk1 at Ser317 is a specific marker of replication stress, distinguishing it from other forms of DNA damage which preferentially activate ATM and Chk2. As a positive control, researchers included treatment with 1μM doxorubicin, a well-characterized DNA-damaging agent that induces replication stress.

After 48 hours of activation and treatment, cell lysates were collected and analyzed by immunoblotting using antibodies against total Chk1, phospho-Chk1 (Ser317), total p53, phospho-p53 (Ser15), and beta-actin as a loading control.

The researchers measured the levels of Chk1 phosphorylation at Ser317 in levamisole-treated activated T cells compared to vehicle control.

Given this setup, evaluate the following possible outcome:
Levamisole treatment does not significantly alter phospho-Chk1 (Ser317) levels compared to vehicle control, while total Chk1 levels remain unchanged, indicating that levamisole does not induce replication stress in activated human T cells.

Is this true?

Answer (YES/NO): NO